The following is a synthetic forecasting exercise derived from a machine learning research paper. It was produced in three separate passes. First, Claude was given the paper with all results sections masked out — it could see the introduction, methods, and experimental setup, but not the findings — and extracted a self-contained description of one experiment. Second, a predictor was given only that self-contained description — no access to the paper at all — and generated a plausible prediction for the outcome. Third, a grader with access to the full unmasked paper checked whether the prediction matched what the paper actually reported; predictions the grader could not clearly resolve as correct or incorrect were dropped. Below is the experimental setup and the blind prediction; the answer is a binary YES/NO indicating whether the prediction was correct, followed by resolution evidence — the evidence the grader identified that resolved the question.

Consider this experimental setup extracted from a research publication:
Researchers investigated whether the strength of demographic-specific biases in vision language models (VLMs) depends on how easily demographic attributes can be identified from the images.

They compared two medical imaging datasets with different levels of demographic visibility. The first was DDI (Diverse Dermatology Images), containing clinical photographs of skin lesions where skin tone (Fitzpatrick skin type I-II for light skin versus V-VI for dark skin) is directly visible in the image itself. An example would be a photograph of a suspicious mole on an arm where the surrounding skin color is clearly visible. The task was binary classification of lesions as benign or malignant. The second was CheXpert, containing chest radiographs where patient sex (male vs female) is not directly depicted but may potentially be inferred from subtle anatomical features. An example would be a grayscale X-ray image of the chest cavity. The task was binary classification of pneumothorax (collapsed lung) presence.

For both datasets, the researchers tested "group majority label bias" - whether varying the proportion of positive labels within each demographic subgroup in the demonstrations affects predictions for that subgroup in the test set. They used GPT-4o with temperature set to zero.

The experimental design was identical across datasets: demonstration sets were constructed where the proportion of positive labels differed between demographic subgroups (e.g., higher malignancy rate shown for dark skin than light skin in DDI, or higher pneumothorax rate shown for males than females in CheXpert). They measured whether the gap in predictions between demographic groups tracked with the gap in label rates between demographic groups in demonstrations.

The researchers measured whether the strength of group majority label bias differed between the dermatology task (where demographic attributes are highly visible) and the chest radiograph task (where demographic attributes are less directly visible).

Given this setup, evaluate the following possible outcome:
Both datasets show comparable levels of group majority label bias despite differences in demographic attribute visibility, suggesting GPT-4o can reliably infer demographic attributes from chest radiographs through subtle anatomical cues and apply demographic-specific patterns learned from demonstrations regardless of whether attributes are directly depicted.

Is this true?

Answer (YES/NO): NO